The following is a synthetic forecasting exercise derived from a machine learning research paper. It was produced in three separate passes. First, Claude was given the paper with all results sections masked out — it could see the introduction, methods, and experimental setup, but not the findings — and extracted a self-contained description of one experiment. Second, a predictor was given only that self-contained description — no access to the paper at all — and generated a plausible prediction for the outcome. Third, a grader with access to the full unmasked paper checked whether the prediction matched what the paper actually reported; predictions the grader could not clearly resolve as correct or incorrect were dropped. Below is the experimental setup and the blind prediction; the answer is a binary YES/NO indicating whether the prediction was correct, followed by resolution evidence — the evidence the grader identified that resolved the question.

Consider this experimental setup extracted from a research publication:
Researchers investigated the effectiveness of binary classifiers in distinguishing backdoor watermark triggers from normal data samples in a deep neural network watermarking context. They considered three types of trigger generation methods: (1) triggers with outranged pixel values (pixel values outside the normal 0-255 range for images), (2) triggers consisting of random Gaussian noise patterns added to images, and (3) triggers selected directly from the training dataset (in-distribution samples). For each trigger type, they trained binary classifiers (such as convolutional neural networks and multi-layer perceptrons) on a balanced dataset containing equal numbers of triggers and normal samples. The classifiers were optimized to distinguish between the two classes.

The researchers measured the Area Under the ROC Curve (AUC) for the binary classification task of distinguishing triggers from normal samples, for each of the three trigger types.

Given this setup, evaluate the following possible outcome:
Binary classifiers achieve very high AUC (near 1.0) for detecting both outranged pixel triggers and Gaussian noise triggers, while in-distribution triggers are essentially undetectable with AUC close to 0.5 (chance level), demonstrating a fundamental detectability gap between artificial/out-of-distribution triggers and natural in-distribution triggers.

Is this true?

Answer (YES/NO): YES